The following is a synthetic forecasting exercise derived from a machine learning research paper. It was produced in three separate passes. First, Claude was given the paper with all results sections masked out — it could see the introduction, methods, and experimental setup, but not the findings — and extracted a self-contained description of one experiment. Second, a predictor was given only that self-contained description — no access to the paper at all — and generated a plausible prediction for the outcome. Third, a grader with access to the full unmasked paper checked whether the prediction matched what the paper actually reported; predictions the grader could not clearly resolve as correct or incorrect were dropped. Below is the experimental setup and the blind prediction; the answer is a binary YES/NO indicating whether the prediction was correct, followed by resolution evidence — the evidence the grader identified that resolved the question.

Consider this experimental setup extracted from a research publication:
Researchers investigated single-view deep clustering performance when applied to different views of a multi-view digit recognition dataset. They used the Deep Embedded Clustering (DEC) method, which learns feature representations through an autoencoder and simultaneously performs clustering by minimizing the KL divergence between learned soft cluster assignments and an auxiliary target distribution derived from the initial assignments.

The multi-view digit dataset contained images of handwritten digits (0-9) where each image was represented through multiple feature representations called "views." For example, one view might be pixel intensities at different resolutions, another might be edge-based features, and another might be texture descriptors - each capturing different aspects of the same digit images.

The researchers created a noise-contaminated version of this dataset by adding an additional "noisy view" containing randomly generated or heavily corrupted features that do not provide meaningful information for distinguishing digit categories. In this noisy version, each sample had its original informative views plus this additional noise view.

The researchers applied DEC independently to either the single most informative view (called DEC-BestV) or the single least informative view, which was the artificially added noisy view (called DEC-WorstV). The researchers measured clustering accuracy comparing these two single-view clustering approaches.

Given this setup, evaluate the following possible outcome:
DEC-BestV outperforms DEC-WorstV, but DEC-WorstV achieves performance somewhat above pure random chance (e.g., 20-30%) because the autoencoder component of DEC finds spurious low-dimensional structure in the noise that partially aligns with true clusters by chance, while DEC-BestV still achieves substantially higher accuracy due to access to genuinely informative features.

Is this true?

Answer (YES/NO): NO